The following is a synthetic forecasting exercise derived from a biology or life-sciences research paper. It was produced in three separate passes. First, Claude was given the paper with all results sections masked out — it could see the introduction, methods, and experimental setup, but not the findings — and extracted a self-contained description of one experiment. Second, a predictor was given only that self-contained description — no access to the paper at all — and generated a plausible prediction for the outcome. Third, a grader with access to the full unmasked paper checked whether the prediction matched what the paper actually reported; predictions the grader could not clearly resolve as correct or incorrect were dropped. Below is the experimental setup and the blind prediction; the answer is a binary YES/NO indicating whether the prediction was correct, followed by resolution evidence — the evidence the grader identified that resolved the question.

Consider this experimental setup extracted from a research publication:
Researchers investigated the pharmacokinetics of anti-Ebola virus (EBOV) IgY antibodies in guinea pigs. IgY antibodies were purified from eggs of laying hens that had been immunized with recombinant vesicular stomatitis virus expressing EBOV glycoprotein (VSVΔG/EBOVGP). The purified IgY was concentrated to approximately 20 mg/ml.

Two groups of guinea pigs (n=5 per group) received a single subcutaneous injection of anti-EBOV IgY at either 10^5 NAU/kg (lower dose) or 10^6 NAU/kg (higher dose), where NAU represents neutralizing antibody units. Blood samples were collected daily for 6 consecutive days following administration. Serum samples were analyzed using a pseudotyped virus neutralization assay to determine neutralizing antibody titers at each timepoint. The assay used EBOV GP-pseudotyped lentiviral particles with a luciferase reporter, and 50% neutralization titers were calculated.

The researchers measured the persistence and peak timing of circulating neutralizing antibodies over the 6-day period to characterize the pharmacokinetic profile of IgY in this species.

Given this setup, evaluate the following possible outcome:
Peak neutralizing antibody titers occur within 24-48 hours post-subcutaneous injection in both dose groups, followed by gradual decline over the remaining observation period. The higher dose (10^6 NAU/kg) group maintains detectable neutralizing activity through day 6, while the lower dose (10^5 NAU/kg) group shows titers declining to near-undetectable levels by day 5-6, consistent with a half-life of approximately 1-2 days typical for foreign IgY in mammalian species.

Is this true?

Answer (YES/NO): NO